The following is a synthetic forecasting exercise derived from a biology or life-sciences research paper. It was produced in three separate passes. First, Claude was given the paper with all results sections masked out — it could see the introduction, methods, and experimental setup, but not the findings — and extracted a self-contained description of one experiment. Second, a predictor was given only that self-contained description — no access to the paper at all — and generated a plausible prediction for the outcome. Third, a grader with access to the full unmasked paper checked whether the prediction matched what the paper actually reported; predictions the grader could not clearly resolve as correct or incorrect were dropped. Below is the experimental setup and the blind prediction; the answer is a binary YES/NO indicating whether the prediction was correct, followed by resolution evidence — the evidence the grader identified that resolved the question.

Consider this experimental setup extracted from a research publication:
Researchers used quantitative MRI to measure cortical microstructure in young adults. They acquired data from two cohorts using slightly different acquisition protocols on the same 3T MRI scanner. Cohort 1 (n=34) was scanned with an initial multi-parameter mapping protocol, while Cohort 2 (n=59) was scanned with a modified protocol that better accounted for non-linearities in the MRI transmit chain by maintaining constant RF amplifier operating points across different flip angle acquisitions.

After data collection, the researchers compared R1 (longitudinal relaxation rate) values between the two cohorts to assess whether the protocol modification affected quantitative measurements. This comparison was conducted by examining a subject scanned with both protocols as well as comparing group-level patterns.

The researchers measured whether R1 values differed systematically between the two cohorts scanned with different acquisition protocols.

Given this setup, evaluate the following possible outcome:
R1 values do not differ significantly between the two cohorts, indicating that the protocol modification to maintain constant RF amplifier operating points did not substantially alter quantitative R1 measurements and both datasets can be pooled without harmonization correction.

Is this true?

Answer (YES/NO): NO